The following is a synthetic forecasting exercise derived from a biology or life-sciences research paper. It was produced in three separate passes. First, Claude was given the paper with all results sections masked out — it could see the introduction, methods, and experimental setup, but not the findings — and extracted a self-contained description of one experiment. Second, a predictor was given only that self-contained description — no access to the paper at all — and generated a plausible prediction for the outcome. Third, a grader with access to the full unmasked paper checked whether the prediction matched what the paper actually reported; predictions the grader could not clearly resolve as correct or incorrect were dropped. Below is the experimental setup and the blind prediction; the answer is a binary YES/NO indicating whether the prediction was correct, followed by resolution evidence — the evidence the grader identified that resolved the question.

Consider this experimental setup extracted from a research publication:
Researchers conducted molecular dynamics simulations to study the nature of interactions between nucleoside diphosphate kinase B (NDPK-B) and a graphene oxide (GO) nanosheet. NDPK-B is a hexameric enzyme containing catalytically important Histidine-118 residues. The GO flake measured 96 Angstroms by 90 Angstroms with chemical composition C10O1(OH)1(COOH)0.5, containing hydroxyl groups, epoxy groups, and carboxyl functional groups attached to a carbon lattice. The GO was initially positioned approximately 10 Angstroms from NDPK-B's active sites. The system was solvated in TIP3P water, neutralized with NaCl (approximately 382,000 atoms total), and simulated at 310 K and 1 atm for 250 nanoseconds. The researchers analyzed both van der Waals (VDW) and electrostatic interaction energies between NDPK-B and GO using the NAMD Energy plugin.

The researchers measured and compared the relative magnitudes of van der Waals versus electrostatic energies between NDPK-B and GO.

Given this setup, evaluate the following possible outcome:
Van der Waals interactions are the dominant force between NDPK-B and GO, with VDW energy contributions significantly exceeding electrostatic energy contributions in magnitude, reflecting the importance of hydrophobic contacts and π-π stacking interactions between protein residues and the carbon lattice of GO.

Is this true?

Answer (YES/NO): YES